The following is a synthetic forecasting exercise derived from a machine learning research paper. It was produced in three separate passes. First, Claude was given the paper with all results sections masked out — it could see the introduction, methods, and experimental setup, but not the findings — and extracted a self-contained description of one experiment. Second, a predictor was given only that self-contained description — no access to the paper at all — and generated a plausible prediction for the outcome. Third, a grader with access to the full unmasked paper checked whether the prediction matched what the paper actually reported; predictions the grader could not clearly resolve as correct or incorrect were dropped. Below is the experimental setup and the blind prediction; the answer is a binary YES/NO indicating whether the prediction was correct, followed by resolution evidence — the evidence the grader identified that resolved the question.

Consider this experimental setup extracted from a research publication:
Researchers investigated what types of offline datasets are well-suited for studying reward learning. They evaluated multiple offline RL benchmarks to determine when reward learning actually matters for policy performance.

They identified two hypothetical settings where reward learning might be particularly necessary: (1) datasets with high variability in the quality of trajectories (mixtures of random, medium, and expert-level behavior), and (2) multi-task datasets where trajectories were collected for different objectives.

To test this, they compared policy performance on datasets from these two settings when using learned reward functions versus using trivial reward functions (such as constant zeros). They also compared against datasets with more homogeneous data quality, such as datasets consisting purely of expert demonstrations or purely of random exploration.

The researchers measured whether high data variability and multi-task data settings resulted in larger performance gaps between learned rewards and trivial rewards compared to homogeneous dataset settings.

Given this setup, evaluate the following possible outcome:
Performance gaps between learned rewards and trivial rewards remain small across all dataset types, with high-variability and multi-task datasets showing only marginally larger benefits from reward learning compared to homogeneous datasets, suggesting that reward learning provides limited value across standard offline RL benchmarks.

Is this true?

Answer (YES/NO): NO